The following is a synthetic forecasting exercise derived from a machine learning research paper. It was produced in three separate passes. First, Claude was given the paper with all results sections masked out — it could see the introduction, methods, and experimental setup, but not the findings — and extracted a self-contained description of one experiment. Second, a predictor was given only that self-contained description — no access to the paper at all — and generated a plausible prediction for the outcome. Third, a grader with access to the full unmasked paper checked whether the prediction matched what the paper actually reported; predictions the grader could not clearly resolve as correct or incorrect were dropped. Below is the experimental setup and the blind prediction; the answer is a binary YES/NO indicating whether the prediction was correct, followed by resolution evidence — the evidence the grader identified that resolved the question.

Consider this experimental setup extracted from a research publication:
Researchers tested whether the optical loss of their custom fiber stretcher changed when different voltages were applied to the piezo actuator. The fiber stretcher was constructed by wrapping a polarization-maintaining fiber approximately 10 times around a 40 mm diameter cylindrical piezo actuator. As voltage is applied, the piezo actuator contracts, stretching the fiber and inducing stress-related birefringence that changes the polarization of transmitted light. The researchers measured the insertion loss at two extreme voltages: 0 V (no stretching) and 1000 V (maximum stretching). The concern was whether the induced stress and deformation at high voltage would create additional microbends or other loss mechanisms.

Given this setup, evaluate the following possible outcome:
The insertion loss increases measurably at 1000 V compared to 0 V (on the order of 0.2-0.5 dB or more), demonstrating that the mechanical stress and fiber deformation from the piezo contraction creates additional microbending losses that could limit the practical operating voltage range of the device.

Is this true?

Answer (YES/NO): NO